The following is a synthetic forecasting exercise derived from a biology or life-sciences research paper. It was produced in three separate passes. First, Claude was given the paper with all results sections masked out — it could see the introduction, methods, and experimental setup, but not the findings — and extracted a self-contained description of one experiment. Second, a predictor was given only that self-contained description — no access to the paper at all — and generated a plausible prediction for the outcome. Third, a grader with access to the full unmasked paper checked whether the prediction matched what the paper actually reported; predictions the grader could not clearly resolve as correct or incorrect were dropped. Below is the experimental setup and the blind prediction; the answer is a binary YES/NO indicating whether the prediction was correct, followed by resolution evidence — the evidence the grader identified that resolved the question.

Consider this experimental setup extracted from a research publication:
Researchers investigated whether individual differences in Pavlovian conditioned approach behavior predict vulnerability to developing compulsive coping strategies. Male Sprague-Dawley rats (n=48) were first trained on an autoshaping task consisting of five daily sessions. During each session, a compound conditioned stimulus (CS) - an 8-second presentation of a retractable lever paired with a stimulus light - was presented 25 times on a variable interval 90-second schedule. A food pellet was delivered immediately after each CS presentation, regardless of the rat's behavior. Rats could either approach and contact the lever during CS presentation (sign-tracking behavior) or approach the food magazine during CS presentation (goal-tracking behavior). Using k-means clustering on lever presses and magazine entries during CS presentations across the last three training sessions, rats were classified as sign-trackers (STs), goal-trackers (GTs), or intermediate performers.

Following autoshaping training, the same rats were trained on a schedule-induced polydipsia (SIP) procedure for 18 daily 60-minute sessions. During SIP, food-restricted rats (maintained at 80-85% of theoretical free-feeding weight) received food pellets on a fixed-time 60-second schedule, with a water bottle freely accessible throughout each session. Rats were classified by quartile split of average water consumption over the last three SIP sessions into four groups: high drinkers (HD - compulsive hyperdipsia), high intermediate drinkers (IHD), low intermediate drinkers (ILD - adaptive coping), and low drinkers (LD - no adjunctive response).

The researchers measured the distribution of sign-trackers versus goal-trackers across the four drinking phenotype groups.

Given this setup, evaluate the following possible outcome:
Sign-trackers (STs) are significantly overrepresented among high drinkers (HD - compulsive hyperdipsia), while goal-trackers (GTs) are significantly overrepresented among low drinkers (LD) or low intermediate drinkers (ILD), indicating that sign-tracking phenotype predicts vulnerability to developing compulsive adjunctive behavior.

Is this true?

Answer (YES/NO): NO